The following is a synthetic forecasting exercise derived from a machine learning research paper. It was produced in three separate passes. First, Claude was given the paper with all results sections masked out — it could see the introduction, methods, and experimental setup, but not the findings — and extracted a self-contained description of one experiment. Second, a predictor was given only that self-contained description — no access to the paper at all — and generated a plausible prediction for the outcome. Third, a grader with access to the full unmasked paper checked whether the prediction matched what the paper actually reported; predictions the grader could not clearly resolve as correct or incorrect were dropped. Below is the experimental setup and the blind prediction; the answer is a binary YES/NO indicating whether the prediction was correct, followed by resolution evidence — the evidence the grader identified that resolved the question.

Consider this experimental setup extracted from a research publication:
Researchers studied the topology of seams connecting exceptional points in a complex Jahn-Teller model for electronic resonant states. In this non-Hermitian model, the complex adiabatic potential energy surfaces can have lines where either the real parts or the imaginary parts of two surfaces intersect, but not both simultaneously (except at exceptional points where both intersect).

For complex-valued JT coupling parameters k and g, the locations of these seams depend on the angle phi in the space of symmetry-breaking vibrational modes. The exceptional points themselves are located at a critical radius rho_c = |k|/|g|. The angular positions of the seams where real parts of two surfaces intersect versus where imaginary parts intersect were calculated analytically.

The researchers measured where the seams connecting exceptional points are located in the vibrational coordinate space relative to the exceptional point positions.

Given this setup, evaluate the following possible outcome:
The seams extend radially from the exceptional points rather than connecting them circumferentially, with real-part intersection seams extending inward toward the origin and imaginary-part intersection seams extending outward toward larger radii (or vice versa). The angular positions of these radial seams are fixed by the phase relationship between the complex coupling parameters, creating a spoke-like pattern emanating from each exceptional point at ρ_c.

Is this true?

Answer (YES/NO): NO